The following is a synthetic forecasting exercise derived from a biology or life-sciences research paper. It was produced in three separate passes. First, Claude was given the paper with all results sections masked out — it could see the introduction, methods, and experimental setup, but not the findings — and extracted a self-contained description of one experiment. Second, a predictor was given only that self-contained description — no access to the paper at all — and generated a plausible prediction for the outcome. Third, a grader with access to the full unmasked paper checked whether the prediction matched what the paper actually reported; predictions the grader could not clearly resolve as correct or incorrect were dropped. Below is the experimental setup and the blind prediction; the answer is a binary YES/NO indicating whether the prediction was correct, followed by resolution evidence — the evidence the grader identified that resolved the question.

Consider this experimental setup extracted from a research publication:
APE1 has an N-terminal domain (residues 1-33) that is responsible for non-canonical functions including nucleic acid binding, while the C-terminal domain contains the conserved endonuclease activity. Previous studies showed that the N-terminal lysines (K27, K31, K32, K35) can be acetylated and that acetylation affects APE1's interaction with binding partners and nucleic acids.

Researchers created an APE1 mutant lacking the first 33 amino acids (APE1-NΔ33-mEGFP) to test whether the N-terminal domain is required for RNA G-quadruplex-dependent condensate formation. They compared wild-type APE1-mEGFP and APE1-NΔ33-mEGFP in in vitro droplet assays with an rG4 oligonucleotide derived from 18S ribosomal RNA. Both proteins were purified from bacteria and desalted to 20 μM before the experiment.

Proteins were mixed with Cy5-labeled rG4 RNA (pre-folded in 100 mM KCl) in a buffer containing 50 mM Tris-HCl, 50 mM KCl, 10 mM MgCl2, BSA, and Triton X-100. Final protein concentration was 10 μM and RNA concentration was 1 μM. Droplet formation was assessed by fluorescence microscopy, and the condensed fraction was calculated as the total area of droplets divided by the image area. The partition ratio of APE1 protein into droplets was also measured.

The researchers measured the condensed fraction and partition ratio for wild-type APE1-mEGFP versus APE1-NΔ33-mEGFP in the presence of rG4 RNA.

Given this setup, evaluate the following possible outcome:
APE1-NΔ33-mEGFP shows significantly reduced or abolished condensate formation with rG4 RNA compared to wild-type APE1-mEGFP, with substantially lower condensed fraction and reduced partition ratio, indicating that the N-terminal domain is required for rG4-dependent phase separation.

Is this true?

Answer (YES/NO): NO